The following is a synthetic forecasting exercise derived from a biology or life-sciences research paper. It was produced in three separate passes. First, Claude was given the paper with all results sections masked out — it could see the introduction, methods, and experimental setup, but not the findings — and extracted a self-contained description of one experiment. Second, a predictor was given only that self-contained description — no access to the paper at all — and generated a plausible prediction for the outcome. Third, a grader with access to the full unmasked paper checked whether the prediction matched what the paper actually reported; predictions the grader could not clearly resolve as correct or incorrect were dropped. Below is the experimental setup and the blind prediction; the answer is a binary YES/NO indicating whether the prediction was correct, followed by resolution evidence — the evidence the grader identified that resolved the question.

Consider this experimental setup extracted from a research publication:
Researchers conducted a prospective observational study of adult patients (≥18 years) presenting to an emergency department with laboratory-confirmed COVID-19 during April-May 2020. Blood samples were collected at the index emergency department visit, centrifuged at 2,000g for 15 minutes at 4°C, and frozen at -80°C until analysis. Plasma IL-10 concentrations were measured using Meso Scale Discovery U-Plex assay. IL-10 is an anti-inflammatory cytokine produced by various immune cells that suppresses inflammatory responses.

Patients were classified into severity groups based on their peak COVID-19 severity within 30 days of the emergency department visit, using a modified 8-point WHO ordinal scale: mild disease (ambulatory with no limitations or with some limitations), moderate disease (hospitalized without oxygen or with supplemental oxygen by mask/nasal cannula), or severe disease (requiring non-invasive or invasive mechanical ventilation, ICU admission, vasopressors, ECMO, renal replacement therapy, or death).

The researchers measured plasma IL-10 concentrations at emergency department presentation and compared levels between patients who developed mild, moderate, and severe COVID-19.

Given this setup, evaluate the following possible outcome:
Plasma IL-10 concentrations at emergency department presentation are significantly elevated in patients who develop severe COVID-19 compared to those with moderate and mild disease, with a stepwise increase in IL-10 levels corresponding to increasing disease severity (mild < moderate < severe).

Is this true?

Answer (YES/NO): NO